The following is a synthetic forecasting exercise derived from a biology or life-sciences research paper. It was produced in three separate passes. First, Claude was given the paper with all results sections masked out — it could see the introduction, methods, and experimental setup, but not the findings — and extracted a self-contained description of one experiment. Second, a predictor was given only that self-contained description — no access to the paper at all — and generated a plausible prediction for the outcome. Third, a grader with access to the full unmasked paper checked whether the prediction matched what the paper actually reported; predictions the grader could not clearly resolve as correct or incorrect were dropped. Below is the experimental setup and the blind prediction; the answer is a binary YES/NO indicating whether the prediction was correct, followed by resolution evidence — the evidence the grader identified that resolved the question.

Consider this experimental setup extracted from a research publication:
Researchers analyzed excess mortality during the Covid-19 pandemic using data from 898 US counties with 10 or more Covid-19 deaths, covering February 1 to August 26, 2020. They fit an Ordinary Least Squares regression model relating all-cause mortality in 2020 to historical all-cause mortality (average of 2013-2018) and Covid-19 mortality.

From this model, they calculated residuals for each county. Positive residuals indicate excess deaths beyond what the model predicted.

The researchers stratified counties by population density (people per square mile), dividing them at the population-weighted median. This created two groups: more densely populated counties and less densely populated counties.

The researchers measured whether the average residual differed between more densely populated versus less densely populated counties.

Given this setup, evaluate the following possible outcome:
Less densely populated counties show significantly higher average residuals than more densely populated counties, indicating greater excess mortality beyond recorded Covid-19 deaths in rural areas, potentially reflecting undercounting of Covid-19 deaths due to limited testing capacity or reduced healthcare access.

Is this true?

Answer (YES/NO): NO